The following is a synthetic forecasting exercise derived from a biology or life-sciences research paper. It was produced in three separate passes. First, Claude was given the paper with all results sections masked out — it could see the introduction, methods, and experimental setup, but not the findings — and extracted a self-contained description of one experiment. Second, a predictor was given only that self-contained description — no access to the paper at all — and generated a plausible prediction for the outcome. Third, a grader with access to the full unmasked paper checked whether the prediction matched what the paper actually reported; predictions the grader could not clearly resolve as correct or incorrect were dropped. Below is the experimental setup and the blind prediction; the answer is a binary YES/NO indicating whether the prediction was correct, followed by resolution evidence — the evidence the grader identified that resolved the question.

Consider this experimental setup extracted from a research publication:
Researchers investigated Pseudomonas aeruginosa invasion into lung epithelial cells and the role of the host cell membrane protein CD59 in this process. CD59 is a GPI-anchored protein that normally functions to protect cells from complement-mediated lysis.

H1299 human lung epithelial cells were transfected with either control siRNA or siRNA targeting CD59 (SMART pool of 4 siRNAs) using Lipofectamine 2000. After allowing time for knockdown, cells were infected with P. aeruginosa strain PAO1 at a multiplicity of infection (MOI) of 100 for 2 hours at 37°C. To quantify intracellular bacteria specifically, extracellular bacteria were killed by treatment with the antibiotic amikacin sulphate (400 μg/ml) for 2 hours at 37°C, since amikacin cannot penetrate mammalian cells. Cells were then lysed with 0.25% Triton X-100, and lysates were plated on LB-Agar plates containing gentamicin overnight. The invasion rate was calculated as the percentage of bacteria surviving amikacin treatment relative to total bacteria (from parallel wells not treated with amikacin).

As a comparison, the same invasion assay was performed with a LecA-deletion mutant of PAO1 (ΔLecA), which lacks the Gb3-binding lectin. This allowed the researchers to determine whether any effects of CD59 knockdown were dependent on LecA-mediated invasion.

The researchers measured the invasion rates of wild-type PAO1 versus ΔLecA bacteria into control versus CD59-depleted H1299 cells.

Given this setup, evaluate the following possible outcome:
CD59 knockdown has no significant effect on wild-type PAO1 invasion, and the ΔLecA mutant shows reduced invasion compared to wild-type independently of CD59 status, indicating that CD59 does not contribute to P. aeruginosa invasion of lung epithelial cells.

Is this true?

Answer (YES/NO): NO